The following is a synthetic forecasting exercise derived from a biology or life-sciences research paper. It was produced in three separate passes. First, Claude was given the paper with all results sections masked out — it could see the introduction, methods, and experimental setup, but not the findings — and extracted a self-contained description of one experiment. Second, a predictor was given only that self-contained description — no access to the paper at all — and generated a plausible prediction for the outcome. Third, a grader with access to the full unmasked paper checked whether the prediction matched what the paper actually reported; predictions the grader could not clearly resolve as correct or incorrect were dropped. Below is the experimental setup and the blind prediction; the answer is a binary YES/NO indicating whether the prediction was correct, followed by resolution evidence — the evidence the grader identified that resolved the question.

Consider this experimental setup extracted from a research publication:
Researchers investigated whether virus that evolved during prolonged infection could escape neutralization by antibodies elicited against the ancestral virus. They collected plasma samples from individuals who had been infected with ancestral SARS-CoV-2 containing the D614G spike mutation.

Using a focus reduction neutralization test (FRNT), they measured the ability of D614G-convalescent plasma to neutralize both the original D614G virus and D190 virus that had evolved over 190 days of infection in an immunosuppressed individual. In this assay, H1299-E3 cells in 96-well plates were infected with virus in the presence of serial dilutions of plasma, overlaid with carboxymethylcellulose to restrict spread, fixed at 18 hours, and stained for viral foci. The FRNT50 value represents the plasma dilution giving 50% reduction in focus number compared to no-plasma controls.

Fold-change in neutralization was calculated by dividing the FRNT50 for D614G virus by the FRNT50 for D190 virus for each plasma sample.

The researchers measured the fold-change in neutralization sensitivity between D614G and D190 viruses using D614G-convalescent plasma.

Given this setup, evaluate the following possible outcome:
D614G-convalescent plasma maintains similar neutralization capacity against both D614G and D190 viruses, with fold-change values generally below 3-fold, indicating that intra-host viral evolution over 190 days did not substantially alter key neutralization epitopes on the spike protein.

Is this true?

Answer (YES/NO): NO